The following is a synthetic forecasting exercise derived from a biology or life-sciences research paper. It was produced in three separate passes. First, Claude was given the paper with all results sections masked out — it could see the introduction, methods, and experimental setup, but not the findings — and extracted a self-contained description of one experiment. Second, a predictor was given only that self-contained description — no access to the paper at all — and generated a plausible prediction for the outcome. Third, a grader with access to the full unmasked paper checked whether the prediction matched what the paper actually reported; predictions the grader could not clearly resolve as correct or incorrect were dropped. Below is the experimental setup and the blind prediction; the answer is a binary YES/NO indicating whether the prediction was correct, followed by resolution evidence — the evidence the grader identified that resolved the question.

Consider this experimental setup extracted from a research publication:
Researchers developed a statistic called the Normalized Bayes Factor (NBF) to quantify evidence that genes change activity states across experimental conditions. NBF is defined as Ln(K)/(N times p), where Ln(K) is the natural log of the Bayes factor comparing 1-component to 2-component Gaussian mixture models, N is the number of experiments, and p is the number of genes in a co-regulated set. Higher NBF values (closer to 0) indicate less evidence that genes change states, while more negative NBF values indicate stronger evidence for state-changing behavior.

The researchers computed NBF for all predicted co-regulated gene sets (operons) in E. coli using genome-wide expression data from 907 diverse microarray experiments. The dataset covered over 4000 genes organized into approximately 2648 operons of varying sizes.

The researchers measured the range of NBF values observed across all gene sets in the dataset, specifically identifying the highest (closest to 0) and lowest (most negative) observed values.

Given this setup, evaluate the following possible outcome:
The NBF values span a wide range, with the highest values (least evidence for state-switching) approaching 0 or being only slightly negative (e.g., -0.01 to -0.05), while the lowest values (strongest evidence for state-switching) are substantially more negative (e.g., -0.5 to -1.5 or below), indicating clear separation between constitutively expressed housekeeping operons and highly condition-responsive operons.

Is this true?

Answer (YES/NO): YES